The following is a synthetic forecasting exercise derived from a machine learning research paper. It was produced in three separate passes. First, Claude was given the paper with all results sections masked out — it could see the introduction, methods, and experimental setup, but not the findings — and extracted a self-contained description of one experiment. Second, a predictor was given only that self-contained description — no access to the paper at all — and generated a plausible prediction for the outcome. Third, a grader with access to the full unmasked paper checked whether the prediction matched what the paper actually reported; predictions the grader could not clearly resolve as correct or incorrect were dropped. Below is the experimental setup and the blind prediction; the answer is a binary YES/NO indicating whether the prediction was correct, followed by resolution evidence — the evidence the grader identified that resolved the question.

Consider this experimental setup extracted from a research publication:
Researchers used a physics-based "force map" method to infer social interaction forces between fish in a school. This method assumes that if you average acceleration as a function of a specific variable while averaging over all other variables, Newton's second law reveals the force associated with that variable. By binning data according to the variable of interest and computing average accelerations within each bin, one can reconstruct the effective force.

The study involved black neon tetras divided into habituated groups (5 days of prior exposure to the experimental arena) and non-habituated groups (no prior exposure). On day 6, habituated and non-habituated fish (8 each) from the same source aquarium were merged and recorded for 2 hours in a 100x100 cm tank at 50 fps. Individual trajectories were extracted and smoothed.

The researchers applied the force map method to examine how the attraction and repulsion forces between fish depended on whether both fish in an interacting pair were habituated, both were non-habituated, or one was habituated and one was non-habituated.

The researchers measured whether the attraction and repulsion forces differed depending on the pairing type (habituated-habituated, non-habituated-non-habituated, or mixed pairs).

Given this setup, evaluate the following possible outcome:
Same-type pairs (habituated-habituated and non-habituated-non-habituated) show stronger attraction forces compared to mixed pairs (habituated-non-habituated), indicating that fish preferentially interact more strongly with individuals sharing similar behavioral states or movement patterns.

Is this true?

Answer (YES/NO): NO